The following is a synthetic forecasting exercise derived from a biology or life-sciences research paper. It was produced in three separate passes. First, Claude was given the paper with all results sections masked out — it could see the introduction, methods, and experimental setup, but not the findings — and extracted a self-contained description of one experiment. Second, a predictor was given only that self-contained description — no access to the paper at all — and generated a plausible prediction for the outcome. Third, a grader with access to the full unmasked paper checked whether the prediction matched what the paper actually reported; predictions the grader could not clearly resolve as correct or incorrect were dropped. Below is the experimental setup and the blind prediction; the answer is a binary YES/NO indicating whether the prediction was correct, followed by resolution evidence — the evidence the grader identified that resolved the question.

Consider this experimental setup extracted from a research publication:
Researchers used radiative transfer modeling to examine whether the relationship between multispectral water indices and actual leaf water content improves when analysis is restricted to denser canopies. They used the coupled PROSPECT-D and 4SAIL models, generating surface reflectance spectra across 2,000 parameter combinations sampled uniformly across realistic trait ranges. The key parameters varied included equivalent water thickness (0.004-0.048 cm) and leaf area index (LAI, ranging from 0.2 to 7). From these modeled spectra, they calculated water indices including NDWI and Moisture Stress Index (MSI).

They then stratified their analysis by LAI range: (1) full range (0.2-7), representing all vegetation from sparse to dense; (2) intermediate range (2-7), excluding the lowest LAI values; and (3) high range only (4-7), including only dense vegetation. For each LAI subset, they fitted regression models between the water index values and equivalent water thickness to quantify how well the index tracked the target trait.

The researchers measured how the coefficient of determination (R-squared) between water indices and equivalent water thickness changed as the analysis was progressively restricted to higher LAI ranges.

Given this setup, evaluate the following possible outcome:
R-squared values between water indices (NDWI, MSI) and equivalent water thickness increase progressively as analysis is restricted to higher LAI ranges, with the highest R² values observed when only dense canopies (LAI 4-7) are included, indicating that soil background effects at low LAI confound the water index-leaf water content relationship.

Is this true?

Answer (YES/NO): YES